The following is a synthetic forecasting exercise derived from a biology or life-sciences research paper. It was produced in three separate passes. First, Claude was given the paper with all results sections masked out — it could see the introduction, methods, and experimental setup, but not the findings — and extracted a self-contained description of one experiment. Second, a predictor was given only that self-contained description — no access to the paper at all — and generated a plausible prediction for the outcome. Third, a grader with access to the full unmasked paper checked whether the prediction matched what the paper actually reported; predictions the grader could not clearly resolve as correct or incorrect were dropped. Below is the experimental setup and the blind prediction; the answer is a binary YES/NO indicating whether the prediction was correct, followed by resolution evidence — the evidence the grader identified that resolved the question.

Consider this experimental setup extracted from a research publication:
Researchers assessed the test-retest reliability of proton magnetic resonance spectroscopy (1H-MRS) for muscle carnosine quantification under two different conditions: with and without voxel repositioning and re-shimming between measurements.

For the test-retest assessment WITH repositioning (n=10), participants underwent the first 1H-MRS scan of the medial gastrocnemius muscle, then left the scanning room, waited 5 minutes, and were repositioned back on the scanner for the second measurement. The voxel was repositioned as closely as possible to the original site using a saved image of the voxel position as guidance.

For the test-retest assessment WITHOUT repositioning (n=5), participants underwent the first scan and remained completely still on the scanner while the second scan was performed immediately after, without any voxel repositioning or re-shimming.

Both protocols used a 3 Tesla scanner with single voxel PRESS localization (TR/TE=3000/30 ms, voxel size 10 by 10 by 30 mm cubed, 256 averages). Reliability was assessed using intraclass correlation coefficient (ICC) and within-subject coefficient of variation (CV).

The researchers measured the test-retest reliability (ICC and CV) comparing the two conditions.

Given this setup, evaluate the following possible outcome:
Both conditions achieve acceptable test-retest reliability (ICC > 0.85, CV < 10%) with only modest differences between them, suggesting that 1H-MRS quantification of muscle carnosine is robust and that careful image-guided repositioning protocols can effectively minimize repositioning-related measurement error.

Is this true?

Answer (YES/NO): NO